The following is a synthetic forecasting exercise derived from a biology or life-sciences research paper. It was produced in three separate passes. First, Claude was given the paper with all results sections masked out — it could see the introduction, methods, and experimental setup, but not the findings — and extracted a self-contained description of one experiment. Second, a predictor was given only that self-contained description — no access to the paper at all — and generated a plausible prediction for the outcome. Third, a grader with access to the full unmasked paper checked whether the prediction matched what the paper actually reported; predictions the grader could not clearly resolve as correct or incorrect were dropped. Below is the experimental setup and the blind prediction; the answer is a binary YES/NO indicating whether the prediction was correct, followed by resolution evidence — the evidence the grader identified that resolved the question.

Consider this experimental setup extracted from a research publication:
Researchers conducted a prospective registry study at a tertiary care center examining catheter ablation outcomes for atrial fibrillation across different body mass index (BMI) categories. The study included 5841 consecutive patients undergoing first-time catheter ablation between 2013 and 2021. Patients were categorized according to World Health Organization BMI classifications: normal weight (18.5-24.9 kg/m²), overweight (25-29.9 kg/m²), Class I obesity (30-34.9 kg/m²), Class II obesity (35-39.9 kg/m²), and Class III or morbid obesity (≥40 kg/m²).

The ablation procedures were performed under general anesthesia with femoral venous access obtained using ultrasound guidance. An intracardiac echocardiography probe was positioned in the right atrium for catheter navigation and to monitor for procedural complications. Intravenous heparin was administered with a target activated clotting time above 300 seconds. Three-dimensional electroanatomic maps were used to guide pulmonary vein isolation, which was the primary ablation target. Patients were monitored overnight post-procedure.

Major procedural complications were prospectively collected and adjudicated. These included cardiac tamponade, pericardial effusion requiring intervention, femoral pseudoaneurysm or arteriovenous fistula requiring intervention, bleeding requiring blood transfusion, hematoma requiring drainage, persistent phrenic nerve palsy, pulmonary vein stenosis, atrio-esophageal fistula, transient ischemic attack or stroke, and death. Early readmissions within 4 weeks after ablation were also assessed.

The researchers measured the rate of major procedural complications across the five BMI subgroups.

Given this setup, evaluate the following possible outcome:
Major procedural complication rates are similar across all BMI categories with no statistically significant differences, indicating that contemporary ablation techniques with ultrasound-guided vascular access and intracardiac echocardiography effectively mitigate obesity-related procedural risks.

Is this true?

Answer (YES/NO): YES